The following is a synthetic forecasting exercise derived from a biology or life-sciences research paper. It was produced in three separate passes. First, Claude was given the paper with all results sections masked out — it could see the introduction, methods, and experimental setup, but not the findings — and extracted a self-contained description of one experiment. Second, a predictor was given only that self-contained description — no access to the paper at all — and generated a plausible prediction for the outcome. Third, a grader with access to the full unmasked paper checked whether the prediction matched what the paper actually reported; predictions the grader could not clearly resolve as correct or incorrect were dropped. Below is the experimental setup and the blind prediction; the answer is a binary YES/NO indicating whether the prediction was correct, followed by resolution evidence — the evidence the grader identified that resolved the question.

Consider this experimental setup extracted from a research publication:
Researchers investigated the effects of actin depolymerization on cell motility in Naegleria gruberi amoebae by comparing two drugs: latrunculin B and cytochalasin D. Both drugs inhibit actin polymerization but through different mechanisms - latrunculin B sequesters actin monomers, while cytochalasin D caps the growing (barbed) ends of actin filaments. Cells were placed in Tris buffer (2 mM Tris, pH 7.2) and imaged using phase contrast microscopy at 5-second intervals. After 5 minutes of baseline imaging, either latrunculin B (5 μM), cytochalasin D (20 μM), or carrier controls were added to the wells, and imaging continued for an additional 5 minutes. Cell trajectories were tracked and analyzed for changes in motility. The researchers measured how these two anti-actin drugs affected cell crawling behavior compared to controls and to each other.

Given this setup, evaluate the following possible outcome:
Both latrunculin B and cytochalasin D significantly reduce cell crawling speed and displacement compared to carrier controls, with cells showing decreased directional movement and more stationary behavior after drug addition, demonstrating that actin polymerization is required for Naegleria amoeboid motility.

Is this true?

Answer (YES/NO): NO